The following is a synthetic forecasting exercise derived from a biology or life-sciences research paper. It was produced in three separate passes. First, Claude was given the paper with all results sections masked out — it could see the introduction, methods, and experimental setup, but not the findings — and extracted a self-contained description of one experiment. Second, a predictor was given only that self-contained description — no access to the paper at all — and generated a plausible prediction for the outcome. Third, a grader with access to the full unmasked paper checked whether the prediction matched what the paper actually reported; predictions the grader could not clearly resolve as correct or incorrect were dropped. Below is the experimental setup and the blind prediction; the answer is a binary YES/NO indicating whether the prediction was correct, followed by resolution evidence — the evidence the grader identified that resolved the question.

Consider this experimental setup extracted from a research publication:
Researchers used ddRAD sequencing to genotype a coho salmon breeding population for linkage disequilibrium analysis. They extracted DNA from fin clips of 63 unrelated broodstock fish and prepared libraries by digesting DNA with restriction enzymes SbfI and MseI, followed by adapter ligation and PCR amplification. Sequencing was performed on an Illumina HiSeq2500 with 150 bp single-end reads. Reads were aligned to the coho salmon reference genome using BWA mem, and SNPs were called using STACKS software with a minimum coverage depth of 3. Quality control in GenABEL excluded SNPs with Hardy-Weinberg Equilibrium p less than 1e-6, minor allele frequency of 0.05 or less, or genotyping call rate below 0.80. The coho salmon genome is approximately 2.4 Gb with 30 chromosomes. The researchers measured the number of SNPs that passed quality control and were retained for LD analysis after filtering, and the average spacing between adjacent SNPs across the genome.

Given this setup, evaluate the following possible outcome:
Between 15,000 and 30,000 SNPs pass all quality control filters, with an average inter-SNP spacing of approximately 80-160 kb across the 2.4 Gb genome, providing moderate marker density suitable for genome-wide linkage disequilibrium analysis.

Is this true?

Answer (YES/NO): NO